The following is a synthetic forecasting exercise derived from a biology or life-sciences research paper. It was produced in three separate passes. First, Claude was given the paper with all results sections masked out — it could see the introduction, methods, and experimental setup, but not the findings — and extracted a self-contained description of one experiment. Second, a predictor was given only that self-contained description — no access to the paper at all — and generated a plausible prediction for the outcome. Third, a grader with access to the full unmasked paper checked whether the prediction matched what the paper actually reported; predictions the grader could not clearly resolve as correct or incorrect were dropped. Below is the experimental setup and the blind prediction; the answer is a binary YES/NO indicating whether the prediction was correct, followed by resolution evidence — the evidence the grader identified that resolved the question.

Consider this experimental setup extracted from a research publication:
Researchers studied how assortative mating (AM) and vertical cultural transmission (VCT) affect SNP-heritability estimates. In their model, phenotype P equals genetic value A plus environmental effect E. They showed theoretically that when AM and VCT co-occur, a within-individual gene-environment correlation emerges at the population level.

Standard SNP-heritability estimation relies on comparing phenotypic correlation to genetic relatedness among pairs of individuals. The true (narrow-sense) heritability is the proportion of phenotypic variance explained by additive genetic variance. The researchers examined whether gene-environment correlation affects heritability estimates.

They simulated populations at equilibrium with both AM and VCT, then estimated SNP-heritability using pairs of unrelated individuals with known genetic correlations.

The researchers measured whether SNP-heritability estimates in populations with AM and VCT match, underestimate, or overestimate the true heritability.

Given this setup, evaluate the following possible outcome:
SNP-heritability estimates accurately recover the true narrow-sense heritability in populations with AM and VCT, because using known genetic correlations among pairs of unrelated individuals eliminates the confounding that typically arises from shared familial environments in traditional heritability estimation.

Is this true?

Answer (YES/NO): NO